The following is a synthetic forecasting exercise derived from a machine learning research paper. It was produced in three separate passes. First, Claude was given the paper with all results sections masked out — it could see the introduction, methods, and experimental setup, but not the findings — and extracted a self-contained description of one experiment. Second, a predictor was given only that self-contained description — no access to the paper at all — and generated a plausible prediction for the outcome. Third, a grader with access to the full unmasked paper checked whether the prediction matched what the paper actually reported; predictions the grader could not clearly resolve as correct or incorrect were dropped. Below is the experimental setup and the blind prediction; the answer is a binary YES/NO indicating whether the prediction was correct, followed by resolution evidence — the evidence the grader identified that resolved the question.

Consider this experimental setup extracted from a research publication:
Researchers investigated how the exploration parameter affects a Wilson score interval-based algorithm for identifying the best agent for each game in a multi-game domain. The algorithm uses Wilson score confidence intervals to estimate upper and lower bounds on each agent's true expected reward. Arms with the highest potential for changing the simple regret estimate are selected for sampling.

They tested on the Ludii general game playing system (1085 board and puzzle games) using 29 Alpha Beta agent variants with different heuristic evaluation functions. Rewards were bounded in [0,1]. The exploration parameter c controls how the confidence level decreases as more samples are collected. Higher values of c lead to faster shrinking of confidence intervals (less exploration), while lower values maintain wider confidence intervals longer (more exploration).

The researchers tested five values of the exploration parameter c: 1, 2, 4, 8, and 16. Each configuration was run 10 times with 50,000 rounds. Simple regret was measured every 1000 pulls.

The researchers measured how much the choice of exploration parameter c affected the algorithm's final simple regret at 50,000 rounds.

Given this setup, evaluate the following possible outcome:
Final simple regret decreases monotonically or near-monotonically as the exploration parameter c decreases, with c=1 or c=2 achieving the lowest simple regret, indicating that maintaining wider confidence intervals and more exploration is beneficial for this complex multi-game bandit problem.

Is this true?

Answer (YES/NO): NO